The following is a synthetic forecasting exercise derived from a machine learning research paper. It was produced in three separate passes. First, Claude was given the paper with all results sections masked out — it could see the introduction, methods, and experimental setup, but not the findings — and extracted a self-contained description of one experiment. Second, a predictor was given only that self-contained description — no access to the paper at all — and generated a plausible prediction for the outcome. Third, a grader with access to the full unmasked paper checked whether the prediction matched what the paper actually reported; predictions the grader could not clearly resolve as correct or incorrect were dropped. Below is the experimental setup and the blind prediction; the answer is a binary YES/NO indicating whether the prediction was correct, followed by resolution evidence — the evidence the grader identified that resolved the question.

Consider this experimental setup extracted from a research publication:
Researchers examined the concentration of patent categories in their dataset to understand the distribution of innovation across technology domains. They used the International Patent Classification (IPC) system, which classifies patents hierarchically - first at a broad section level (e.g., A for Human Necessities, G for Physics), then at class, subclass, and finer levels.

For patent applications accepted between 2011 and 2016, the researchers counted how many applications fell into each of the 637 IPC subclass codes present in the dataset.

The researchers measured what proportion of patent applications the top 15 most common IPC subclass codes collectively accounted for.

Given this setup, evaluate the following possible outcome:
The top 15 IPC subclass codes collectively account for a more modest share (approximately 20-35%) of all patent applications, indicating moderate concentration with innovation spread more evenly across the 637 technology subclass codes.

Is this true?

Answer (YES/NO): NO